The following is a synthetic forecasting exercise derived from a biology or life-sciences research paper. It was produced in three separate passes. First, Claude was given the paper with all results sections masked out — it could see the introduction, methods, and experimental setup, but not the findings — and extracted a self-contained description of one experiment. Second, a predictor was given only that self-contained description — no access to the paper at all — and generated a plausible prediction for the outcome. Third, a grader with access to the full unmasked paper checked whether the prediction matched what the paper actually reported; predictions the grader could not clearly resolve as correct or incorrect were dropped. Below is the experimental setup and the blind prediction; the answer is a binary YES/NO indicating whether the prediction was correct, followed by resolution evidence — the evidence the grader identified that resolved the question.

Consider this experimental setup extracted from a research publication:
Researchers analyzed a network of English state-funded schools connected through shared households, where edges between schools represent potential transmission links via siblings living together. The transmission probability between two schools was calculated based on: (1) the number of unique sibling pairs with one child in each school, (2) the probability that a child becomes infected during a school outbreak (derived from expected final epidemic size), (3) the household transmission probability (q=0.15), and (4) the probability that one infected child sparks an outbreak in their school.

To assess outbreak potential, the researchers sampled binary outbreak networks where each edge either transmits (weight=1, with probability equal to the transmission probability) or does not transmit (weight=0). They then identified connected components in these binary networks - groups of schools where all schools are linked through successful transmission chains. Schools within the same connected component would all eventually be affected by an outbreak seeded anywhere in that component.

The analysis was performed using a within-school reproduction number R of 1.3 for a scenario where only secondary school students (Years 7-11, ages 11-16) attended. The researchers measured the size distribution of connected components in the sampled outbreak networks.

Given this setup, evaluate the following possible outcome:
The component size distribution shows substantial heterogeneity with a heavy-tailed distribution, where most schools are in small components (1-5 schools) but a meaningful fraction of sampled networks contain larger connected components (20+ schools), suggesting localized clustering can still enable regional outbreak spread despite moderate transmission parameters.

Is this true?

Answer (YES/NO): NO